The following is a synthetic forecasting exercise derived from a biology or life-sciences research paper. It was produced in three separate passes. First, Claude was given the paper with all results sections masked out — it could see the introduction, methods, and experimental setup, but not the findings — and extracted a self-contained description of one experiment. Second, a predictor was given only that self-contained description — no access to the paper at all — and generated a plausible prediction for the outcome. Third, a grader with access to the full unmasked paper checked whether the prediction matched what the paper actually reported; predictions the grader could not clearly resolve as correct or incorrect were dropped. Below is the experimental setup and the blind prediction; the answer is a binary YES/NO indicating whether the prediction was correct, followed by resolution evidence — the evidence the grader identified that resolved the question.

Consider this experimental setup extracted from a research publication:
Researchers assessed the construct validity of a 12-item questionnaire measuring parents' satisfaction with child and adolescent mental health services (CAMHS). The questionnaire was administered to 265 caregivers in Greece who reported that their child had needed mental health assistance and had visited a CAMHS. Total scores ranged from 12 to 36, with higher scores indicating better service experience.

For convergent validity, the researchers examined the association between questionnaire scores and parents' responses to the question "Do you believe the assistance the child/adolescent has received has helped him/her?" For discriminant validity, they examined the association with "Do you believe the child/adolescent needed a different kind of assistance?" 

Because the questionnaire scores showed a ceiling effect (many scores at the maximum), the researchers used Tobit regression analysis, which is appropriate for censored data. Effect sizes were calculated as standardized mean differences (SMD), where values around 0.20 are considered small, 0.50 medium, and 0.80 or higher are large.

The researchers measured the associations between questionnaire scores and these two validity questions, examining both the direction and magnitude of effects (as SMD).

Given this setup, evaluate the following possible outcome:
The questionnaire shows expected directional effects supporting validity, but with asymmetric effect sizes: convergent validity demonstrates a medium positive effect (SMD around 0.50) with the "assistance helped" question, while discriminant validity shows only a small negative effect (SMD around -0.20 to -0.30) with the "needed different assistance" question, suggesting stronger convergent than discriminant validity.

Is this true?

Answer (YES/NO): NO